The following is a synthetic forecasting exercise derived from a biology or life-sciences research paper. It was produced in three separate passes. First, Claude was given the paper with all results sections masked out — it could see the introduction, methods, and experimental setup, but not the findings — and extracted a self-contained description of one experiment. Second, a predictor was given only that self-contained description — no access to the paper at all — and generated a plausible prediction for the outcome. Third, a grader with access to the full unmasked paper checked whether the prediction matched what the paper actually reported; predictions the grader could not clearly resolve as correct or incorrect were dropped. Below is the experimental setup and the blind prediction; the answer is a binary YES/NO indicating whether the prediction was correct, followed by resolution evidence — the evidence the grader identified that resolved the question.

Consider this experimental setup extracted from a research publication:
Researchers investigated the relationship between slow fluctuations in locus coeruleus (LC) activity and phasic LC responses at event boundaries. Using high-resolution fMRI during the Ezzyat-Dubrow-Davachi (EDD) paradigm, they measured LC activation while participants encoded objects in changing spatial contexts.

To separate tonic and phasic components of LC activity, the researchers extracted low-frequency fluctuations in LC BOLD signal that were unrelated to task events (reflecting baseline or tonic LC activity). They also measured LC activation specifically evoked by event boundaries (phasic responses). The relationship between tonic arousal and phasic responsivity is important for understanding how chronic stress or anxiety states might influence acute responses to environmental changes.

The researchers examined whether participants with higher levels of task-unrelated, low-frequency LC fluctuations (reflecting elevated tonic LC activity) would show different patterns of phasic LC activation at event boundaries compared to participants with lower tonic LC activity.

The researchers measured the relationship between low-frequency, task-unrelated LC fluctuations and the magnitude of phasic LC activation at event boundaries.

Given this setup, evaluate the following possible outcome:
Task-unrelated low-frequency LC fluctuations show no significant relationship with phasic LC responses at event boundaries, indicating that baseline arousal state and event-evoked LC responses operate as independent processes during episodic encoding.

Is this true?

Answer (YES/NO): NO